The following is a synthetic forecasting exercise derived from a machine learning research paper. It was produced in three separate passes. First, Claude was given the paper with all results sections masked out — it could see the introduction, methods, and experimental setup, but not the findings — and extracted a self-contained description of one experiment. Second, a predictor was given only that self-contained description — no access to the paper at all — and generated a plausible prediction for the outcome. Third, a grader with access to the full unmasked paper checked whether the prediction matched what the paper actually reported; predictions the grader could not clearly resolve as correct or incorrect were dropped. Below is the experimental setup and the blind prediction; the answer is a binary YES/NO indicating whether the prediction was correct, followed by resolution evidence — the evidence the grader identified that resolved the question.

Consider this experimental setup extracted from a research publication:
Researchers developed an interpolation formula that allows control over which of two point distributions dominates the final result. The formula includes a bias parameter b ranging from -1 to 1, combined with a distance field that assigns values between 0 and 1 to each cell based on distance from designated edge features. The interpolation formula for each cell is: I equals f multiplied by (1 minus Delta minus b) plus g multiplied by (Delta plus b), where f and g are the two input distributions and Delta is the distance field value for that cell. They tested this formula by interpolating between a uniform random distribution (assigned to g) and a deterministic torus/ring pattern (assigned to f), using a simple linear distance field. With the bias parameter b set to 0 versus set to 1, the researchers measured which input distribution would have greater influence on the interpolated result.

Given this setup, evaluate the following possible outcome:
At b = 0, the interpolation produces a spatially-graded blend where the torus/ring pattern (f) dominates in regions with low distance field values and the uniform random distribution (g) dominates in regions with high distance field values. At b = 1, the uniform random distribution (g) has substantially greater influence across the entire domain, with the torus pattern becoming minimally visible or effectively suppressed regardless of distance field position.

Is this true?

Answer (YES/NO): NO